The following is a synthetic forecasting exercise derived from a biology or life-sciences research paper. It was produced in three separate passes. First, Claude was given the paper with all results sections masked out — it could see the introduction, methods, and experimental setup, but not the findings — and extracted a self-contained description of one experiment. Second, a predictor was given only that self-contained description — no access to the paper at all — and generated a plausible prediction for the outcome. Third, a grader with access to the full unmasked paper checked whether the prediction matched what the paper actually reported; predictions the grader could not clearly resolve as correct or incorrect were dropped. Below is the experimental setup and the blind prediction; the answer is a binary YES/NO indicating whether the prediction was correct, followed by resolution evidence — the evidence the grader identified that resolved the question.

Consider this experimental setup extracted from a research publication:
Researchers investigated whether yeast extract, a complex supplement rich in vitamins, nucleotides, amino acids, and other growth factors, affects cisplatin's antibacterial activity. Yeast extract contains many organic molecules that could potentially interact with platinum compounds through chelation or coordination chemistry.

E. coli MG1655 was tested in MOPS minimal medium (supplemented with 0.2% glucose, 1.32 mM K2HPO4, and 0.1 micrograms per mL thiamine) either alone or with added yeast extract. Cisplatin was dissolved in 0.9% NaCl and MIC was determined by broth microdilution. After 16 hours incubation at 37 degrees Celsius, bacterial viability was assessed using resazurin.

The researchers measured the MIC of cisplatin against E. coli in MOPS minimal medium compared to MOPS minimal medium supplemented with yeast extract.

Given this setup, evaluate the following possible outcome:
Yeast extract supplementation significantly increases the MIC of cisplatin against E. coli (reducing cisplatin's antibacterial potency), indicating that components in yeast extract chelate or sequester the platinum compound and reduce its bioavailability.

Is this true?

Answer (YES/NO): YES